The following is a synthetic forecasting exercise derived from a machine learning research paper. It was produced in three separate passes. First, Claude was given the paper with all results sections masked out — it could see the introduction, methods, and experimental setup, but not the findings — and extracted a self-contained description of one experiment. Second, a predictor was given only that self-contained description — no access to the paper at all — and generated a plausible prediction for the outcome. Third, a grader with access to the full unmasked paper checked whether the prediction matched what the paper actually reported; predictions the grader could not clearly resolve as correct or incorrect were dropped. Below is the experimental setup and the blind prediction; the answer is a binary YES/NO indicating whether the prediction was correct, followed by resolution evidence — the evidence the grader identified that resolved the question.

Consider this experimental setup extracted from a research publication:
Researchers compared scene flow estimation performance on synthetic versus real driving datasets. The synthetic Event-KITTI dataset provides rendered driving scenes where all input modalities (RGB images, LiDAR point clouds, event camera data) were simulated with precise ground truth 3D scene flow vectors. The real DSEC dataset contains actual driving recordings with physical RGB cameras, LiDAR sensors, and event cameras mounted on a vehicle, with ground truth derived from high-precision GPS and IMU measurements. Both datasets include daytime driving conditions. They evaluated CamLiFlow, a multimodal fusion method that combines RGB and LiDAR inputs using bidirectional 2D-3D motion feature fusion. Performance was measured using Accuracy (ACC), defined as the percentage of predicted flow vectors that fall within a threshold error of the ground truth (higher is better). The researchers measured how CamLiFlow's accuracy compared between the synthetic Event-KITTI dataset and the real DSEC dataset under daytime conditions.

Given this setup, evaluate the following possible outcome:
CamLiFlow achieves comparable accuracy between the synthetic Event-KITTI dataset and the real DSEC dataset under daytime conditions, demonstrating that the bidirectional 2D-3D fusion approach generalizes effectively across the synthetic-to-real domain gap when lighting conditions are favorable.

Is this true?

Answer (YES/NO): NO